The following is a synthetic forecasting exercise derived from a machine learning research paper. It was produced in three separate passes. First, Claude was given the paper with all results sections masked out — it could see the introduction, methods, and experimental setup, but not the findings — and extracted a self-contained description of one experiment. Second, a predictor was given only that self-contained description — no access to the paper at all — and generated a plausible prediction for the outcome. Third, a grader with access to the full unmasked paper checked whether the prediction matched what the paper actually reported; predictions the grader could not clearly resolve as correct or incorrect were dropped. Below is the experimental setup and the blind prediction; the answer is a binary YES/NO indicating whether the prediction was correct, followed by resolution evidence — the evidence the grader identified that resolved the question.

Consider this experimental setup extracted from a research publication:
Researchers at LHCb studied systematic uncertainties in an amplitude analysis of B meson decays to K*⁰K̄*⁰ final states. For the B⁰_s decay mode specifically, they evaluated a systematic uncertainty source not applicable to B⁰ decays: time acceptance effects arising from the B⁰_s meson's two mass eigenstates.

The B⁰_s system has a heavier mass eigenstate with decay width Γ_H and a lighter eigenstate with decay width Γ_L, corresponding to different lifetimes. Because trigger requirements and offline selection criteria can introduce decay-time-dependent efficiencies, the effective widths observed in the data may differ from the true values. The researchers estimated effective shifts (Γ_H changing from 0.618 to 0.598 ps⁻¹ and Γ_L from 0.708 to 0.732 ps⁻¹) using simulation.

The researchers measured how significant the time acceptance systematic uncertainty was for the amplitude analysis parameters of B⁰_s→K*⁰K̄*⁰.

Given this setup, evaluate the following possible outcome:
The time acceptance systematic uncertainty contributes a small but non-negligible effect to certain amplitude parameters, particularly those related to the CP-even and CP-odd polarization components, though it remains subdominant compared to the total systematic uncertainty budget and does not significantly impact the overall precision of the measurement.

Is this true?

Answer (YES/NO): NO